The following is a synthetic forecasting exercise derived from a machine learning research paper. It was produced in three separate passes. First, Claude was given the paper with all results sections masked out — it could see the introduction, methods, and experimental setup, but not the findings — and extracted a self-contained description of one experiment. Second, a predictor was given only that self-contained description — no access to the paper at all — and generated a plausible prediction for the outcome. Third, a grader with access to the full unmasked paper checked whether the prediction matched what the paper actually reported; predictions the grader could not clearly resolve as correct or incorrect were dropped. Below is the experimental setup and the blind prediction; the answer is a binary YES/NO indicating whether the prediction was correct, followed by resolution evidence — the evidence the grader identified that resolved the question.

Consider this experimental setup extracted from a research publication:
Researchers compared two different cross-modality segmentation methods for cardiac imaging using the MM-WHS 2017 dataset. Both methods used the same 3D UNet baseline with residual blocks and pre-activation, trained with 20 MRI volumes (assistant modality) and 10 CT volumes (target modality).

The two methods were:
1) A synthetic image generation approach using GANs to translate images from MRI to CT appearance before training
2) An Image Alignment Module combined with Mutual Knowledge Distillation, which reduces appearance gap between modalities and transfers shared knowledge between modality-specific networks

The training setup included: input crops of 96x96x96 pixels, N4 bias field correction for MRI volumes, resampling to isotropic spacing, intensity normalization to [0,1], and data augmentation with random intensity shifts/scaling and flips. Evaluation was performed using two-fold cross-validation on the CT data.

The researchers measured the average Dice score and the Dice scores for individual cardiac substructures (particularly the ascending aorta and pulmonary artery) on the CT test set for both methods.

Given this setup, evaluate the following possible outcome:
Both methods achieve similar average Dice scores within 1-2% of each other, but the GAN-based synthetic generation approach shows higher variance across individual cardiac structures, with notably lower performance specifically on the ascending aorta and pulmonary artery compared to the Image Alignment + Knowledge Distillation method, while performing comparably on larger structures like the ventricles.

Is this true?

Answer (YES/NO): NO